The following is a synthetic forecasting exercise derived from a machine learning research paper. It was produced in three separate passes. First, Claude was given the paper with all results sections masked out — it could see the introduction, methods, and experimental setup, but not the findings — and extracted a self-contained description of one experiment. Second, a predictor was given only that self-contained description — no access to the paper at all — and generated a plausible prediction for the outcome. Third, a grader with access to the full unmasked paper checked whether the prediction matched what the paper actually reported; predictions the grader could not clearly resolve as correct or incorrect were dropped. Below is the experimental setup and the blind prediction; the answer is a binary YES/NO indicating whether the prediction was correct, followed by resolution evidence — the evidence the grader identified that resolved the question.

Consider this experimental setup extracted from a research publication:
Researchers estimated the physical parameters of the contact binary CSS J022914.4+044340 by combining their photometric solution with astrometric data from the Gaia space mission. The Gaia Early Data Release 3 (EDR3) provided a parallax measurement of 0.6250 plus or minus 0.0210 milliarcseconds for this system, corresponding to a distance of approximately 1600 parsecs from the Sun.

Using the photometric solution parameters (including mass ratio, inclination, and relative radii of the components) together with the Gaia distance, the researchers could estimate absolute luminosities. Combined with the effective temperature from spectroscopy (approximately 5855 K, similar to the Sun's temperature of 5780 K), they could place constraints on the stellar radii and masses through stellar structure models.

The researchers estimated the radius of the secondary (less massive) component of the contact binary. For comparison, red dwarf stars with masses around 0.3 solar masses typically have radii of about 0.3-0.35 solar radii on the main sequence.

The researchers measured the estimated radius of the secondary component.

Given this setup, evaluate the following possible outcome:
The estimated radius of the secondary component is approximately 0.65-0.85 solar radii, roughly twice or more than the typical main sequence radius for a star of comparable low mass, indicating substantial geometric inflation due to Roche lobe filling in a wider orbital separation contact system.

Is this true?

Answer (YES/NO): YES